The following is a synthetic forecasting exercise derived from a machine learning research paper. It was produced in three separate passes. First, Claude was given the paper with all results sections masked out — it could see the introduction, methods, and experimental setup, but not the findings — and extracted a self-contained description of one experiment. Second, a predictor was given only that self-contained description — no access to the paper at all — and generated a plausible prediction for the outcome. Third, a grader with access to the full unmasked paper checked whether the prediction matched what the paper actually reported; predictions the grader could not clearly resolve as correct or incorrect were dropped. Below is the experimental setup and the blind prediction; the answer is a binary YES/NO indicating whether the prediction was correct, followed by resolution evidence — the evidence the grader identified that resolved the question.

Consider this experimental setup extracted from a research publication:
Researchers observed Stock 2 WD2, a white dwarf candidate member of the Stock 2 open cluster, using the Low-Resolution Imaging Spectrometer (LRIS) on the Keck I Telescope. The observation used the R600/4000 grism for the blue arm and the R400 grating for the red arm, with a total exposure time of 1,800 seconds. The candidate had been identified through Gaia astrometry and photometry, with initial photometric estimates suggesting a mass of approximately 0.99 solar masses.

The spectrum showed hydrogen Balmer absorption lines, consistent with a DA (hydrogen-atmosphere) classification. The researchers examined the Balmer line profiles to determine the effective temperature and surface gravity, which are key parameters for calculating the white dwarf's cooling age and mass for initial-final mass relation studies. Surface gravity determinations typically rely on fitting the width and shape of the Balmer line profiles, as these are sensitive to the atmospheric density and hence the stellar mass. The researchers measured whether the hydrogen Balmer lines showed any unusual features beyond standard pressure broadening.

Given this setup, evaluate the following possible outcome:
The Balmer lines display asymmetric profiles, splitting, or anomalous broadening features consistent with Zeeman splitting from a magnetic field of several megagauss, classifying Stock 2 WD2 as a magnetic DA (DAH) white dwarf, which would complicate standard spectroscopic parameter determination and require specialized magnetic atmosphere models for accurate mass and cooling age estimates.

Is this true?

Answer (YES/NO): YES